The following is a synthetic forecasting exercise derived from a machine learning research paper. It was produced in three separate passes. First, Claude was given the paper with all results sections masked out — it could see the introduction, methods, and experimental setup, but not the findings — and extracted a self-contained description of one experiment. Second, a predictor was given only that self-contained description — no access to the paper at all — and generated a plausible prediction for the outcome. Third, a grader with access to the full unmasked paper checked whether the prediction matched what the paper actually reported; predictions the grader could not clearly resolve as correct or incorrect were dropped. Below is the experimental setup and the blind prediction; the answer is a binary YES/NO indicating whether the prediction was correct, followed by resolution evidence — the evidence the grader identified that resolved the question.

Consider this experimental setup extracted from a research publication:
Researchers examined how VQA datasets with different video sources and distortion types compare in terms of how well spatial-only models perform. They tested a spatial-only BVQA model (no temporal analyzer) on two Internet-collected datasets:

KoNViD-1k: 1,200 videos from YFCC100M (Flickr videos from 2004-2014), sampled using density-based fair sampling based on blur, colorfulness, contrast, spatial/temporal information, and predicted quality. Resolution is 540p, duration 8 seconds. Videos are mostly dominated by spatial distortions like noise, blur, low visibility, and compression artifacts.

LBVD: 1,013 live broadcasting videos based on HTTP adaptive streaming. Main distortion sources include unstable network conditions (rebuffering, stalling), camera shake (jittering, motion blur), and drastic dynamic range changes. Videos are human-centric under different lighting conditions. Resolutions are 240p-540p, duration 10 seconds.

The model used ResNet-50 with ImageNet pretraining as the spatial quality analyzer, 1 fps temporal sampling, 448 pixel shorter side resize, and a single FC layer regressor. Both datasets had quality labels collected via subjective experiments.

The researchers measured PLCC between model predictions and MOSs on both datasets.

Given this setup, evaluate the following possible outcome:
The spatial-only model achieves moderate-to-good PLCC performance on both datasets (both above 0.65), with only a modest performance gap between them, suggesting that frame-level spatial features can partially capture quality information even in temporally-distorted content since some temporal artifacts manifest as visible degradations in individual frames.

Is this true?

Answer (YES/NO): YES